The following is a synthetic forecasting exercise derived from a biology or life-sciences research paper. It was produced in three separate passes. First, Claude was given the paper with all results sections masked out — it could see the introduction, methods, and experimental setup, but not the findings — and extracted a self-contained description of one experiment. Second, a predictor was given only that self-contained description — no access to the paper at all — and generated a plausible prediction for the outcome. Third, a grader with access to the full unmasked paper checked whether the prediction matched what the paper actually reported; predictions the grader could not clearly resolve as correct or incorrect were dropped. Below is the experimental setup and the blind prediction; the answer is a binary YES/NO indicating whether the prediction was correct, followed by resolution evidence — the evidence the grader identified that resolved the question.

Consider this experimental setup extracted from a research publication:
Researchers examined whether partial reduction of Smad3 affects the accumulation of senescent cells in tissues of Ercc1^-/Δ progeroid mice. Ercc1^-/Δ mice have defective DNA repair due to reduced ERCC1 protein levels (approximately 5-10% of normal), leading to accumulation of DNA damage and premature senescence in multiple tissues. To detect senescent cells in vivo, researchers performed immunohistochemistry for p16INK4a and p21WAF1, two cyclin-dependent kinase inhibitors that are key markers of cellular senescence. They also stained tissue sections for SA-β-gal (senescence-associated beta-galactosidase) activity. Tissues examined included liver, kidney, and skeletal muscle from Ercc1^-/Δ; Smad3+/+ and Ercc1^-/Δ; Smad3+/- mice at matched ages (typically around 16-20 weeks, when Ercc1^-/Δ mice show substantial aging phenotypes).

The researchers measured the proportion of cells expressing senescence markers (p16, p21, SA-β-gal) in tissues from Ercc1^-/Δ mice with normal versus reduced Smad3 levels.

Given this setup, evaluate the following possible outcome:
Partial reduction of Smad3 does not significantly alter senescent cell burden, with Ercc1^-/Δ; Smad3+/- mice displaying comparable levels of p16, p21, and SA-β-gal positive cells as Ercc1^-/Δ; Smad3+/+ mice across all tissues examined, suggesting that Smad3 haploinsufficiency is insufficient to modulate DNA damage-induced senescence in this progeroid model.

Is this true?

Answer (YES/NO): NO